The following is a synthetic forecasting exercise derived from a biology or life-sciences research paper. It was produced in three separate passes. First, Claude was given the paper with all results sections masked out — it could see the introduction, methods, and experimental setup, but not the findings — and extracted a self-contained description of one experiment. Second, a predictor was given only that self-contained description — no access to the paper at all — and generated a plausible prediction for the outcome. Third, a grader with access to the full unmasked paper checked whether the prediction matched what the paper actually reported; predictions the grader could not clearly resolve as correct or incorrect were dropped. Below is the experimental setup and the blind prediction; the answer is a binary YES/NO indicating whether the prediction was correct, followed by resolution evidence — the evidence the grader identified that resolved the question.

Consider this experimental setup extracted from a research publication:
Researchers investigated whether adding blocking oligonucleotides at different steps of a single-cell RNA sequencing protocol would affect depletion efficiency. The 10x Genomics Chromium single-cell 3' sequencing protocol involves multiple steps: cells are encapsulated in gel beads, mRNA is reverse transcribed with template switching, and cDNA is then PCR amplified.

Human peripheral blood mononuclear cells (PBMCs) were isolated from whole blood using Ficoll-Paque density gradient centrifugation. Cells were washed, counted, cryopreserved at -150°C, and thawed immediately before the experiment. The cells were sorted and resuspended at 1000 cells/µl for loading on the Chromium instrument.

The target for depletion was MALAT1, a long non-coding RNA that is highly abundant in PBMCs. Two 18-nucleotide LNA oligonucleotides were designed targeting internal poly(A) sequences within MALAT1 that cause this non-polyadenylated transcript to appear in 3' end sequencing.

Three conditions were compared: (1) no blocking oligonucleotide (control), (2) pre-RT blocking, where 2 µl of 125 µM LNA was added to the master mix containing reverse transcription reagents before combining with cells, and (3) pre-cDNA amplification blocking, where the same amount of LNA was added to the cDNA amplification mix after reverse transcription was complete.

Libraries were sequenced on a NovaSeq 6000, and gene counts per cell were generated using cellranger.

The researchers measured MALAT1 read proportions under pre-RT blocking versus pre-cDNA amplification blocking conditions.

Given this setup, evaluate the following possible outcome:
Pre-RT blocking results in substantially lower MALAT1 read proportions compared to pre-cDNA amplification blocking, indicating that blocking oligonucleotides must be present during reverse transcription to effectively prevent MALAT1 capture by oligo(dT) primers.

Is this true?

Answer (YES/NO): NO